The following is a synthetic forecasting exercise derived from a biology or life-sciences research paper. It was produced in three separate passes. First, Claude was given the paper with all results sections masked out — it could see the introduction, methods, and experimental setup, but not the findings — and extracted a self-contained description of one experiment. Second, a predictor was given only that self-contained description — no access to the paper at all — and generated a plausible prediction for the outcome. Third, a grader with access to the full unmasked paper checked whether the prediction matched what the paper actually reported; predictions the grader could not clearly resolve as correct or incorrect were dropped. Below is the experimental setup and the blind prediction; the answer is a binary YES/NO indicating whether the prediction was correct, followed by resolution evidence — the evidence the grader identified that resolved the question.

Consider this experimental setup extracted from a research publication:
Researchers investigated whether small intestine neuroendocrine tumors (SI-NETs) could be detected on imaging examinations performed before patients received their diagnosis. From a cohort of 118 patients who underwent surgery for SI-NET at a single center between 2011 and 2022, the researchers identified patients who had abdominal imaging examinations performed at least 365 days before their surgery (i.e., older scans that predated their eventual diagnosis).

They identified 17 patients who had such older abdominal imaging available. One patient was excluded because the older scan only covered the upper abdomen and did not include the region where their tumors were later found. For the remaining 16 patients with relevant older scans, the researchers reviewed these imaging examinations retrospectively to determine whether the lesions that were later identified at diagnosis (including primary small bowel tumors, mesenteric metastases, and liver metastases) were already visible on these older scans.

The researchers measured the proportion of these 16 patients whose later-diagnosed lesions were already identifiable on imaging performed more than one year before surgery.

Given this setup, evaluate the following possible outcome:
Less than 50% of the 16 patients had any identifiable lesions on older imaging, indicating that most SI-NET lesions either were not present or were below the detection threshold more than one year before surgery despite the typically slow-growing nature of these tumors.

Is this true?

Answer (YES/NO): NO